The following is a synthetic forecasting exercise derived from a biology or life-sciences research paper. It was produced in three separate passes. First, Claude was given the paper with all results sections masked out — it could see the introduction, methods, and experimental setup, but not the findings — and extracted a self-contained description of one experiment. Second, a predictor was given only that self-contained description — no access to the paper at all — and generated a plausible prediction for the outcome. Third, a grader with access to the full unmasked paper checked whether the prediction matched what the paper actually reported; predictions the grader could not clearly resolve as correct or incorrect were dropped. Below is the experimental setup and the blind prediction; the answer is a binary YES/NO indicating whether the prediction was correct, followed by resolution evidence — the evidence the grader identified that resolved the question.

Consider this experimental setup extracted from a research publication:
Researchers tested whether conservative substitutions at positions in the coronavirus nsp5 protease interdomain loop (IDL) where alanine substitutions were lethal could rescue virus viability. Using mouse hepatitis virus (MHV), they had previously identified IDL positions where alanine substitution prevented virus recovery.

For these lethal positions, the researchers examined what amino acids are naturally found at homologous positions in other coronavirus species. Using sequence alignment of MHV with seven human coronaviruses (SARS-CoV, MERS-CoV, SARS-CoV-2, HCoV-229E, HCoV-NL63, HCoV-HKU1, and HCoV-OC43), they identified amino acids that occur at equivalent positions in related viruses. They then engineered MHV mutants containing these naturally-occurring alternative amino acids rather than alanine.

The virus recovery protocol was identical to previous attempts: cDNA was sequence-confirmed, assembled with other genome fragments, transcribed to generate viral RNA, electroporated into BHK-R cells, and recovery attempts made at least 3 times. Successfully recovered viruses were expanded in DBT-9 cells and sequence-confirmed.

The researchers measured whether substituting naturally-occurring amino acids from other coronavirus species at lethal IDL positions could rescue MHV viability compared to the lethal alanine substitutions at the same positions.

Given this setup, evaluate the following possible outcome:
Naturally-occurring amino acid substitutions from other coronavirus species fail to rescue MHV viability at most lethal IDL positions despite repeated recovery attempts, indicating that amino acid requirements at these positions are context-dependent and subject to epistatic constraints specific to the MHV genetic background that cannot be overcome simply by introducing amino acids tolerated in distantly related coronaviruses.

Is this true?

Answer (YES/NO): NO